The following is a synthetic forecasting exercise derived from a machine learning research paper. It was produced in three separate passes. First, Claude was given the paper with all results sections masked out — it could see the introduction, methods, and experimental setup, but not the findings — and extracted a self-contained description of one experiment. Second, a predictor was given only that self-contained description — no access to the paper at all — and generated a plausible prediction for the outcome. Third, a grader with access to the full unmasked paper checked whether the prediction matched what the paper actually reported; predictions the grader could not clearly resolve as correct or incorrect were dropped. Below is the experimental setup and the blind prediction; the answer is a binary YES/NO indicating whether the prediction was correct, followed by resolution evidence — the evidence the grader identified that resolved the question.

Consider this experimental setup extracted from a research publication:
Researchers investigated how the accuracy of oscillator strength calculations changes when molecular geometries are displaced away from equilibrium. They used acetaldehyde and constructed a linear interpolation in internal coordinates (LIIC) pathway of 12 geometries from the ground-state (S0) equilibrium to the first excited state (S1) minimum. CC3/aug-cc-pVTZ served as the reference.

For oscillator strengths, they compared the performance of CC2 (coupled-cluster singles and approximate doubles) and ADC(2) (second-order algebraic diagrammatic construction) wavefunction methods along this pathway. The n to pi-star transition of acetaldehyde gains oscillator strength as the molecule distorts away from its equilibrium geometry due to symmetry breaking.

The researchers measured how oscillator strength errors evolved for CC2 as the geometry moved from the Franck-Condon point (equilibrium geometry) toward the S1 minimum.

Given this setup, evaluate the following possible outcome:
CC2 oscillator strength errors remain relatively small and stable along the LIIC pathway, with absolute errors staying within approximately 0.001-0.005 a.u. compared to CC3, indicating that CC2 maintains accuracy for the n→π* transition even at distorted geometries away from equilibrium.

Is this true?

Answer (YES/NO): NO